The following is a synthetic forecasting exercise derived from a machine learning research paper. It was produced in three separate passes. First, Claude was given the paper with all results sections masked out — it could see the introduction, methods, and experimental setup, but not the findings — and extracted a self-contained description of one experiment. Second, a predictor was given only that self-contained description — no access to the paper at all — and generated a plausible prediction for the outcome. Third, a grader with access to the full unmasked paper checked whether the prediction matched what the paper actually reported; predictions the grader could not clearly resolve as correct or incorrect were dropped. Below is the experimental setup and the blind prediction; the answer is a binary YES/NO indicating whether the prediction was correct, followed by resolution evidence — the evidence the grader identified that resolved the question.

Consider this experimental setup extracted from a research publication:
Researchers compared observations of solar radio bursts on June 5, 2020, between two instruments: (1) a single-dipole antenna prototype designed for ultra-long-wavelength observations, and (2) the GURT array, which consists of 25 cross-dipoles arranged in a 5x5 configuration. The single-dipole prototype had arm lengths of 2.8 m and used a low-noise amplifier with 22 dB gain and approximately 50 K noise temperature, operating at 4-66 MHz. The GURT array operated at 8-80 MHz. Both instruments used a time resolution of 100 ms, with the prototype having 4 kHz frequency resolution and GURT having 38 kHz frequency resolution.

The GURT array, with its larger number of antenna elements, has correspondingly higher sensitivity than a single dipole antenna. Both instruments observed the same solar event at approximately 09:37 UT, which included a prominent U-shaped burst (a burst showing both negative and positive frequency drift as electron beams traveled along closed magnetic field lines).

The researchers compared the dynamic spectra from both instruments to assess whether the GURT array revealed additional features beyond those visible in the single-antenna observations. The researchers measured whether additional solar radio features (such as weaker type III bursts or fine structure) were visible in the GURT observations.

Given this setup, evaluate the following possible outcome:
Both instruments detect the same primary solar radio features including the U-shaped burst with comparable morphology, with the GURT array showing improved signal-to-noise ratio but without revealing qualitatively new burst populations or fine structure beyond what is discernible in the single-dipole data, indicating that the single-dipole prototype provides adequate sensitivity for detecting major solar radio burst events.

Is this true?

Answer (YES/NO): NO